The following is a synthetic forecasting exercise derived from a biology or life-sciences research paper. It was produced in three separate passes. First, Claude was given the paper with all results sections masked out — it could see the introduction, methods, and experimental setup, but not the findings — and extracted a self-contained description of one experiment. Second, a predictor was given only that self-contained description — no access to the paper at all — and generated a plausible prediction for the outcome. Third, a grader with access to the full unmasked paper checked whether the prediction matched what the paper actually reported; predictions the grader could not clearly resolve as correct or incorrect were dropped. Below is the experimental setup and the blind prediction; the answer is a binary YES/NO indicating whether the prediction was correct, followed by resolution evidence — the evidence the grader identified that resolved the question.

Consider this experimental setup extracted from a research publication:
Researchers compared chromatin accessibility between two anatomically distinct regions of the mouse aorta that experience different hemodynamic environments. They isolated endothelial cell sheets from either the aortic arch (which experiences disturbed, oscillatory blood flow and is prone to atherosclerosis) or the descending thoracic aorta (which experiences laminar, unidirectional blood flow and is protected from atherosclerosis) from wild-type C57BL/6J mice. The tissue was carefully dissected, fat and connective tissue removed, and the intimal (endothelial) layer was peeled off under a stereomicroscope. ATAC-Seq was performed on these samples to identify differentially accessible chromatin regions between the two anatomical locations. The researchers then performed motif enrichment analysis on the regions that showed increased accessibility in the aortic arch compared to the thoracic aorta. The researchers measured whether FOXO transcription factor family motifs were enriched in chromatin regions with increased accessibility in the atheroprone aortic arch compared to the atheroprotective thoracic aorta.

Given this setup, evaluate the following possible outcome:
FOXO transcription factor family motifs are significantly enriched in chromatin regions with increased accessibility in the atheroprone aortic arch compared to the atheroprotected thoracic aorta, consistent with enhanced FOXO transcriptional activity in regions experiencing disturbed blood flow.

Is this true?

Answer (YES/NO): YES